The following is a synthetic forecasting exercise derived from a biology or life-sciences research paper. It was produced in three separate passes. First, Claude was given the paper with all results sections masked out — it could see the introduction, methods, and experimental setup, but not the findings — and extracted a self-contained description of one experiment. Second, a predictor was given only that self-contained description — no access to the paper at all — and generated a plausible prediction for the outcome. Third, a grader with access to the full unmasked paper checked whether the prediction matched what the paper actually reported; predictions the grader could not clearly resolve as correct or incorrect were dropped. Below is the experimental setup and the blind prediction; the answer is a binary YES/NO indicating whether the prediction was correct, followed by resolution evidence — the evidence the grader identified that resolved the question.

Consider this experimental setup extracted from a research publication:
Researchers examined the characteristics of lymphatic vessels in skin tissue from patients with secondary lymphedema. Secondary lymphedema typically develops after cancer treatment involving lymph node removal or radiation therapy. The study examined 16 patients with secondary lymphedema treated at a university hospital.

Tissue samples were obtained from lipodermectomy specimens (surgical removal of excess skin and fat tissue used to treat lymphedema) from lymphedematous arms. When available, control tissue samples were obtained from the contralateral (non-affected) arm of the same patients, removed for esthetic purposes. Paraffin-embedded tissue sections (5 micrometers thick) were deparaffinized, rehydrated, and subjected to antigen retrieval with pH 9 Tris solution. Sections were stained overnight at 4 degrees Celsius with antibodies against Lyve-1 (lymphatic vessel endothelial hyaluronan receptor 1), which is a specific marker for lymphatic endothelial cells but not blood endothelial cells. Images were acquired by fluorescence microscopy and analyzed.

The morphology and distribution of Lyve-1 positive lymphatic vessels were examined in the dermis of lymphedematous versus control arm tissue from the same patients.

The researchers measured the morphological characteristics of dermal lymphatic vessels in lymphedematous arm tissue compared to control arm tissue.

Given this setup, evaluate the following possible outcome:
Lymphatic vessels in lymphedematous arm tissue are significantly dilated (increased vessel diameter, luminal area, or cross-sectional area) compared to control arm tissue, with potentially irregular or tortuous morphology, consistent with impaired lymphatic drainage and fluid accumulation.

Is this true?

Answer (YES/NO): YES